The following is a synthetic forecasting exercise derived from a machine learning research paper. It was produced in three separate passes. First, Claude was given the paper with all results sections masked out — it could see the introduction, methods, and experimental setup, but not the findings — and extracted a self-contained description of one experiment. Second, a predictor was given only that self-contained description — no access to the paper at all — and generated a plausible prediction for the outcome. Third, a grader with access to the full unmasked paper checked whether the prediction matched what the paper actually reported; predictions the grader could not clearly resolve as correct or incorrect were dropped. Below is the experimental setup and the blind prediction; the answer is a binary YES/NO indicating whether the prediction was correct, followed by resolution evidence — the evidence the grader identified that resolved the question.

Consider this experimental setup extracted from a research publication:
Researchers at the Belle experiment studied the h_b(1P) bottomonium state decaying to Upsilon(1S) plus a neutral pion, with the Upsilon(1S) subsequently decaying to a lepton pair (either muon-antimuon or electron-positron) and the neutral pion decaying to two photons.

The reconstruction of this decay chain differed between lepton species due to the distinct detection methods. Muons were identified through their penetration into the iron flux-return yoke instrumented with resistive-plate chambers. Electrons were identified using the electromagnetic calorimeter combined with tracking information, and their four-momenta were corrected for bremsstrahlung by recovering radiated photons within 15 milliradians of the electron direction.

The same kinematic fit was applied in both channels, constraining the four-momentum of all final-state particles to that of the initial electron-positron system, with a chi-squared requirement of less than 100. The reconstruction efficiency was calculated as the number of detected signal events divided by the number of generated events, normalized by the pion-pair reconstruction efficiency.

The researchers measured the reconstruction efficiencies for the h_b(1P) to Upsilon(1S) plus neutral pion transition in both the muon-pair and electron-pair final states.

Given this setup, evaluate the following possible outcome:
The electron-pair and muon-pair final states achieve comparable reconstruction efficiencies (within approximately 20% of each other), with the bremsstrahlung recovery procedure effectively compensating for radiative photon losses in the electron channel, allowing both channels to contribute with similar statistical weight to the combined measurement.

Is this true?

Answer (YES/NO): NO